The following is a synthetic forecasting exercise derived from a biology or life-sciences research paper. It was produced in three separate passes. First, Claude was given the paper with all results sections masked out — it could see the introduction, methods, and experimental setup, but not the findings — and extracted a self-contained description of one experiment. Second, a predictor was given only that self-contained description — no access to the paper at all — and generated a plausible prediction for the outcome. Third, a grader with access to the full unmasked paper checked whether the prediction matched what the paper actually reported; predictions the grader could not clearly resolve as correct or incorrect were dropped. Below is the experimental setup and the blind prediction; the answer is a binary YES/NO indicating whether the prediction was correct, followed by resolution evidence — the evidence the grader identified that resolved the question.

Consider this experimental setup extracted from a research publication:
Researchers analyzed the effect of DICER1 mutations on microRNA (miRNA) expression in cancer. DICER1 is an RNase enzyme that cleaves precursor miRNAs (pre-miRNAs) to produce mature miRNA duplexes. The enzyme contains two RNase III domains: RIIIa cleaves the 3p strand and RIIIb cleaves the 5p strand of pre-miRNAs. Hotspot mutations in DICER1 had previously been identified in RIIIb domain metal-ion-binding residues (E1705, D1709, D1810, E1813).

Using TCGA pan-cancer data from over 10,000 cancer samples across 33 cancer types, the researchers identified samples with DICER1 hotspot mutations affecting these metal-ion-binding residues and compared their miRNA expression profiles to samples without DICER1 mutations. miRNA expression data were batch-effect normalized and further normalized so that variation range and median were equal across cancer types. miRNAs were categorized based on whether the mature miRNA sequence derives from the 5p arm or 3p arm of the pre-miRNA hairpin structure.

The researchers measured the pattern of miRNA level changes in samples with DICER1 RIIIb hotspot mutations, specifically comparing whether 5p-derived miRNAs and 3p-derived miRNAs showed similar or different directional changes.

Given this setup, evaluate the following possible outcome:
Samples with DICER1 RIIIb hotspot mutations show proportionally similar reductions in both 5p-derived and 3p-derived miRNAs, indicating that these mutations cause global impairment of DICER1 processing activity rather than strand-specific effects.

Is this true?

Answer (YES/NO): NO